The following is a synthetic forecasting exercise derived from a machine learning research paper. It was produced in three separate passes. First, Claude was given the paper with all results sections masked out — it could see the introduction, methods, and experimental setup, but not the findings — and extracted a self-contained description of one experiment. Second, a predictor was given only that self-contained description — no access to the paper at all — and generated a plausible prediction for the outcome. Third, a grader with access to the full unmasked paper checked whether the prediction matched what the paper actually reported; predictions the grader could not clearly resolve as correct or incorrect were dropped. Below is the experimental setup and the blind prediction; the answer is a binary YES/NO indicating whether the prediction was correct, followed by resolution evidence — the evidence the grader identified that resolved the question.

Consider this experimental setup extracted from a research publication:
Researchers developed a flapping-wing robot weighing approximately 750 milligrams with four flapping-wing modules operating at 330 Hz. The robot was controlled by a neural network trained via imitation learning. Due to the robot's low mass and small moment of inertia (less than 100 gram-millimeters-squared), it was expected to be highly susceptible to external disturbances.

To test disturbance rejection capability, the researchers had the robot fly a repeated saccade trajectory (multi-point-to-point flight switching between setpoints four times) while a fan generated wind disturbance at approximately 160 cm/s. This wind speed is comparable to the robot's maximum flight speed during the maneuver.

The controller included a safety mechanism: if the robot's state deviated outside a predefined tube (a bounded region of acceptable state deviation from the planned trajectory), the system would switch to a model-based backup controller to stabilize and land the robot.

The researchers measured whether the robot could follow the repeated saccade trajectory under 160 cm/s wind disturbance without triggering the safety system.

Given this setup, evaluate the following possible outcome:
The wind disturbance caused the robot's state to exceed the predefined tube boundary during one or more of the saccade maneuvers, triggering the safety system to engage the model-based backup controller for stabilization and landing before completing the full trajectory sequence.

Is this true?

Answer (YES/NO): NO